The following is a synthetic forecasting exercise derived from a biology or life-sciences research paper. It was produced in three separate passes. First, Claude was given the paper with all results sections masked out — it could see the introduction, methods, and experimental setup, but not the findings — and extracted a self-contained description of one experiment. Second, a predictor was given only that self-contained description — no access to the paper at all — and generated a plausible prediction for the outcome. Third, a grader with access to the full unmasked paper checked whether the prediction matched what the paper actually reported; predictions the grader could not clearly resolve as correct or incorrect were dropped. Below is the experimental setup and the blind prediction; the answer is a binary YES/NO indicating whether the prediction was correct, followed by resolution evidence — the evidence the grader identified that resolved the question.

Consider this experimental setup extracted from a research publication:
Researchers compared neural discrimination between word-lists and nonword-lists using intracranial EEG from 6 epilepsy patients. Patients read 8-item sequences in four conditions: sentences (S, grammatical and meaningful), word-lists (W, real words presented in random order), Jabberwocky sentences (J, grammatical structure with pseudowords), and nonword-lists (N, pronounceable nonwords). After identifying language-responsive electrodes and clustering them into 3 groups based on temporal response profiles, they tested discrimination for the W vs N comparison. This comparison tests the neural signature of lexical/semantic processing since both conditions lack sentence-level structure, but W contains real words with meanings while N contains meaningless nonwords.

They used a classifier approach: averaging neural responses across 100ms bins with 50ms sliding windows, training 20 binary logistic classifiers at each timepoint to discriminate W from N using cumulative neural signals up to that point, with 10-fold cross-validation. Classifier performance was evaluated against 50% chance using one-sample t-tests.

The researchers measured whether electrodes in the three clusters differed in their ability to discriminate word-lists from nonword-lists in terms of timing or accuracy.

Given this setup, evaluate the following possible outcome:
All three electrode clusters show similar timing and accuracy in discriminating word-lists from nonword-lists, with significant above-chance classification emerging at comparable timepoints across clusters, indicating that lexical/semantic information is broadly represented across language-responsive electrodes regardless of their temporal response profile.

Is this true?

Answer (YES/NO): NO